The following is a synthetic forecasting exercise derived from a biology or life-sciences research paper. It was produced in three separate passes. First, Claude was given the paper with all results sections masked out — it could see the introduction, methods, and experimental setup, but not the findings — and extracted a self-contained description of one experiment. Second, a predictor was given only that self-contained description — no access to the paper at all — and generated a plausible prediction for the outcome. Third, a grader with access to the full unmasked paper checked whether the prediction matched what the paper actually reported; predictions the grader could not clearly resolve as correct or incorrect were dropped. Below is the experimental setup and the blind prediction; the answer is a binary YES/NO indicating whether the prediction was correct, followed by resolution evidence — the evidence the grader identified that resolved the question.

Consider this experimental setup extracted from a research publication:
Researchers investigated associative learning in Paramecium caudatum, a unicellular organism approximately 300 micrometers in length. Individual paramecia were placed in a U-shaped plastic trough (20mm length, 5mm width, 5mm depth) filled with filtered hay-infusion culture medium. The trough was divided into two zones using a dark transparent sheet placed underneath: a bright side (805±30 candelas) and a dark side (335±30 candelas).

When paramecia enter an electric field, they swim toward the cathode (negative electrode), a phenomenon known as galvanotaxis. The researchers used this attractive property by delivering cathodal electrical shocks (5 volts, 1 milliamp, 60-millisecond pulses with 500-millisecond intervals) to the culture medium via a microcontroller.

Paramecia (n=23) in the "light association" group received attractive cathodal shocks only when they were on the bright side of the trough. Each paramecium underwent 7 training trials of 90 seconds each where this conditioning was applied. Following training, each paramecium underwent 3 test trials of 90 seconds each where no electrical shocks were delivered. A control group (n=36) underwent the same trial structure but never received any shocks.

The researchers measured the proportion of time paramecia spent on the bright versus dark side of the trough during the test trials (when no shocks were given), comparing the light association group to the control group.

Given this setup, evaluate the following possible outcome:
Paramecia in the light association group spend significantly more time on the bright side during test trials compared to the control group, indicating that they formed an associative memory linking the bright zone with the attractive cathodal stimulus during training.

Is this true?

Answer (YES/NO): YES